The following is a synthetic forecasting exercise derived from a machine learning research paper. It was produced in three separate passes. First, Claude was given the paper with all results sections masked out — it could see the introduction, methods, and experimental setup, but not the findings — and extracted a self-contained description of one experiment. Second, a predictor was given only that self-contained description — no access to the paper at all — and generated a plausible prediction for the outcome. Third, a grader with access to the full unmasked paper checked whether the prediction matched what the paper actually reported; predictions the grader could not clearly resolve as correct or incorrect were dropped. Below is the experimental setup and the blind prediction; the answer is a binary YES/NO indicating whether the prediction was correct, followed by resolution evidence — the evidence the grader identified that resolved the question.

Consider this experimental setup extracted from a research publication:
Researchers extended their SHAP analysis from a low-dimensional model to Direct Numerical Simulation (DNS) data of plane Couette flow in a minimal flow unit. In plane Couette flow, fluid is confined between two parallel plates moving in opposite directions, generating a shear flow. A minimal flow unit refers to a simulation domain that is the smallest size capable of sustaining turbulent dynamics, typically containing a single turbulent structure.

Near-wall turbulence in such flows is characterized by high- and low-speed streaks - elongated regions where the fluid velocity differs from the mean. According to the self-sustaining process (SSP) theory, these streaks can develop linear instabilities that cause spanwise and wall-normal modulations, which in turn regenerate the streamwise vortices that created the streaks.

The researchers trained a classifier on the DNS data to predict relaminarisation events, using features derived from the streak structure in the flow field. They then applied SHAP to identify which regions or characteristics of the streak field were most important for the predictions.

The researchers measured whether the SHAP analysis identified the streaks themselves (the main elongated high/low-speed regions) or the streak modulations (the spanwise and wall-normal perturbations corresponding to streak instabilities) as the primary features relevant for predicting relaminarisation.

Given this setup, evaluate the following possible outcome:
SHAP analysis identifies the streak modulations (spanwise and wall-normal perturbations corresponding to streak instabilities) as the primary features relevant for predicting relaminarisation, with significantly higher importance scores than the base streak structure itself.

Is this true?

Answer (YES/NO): NO